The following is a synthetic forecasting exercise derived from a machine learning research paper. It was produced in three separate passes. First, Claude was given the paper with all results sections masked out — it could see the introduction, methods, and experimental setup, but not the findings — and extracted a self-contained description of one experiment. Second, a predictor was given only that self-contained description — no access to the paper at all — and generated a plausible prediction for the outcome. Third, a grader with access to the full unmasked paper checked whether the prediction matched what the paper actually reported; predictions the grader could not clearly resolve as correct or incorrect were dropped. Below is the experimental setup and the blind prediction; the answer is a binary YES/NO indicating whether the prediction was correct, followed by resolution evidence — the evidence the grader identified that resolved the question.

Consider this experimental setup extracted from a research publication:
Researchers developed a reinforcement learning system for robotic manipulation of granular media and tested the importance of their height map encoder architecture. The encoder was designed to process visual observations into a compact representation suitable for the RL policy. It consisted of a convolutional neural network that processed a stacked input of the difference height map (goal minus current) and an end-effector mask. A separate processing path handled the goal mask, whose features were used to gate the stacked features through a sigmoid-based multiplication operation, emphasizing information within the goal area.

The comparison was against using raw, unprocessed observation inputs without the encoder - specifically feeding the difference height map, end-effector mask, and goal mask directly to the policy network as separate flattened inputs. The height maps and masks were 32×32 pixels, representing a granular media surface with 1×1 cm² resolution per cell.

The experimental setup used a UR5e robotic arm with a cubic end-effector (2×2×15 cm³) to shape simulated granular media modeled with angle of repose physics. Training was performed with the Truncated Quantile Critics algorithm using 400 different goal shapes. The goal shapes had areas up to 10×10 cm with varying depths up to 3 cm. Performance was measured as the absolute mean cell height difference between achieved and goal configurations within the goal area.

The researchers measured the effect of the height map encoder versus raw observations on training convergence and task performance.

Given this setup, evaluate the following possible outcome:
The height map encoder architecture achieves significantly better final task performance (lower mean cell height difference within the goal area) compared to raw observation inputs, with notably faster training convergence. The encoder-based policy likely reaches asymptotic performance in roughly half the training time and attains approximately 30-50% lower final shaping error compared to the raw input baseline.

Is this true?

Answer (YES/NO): NO